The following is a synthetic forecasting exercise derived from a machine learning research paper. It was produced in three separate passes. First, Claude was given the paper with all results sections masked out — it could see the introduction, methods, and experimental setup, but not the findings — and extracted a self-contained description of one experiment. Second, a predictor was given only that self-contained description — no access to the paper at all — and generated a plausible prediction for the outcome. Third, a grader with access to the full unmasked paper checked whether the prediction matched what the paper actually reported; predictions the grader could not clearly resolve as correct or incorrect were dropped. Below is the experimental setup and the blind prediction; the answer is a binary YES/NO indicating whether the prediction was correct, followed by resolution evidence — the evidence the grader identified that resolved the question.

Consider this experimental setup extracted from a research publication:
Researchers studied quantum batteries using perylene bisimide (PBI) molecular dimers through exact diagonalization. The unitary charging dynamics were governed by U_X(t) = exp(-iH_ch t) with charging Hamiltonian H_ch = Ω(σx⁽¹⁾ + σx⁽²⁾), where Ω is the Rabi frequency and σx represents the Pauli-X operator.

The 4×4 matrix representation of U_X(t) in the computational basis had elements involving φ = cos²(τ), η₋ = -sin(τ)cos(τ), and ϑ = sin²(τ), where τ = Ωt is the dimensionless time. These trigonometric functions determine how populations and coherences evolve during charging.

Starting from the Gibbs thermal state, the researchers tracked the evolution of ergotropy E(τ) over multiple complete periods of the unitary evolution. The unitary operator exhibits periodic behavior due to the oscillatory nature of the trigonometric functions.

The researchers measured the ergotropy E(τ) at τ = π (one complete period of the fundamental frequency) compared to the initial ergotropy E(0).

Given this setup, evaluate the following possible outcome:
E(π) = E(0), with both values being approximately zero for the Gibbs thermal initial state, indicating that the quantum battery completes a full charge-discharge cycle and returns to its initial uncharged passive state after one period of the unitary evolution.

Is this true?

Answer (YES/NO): YES